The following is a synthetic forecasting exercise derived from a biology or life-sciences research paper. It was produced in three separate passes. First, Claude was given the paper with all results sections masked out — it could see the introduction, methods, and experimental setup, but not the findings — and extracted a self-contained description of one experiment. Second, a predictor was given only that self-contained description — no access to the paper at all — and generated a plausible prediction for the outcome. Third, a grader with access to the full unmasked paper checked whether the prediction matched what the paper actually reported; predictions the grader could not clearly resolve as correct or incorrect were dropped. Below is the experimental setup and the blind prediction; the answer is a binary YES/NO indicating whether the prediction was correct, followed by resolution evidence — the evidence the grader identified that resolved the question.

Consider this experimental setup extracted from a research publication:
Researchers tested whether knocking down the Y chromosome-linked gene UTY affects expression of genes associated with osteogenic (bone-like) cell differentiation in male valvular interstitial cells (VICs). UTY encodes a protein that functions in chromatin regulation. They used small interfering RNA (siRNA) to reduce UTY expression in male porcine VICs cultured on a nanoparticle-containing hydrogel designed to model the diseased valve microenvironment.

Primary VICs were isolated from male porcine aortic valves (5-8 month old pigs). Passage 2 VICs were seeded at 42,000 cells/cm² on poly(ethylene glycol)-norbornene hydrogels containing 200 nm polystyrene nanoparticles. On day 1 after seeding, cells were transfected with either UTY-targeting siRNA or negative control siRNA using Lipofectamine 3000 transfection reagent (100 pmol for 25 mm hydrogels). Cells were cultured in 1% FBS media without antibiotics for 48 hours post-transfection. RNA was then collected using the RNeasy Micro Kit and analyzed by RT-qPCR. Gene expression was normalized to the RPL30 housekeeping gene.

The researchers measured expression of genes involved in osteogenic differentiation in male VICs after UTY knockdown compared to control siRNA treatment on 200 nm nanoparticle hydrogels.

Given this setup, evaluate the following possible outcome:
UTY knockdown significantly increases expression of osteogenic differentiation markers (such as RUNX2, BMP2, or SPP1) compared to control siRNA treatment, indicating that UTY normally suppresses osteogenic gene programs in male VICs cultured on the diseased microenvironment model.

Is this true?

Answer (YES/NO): YES